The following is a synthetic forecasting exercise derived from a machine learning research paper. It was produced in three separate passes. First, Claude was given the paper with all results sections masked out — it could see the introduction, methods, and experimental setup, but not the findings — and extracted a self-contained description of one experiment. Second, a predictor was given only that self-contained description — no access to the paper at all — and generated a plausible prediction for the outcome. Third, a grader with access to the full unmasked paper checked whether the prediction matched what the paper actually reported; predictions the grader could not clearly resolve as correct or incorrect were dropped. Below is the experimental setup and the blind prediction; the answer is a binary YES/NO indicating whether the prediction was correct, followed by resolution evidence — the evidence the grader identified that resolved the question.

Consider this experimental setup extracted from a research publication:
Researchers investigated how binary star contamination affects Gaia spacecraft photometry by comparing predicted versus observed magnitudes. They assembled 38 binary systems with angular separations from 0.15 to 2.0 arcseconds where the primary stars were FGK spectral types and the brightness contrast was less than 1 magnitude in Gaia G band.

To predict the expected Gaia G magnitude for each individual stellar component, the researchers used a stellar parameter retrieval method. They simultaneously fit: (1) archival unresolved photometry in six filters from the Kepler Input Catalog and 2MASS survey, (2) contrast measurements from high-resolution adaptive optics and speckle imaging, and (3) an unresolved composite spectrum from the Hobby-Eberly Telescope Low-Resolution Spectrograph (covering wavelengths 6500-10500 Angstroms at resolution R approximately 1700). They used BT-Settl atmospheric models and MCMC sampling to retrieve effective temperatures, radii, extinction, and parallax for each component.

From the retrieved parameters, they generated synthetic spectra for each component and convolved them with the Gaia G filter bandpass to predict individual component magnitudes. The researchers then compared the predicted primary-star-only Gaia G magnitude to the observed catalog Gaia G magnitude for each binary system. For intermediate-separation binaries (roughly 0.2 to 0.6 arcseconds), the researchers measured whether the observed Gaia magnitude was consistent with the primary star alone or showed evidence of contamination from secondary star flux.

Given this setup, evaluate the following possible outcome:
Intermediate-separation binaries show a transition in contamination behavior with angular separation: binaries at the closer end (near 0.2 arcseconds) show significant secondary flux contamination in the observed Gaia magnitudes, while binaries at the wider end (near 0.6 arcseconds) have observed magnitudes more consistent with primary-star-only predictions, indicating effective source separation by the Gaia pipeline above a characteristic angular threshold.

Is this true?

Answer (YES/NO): YES